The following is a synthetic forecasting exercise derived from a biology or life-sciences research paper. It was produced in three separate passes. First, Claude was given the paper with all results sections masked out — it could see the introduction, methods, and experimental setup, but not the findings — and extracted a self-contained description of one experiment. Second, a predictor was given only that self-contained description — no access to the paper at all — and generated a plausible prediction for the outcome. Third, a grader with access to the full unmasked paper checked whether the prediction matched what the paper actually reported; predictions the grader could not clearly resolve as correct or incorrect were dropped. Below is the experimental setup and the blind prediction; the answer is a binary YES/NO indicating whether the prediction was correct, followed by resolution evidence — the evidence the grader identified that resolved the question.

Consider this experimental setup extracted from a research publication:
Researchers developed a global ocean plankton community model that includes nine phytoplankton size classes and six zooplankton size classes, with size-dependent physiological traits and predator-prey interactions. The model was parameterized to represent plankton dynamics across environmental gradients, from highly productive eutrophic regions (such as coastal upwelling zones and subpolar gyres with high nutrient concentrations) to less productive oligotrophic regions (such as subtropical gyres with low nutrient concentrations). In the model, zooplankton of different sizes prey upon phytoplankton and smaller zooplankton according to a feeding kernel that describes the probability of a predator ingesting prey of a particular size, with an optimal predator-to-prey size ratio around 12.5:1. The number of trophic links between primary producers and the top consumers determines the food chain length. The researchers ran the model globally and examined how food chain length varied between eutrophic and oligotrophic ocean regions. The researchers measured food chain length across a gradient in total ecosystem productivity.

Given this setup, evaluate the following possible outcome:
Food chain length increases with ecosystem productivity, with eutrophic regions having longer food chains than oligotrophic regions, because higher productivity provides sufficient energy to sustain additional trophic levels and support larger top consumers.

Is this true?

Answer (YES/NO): NO